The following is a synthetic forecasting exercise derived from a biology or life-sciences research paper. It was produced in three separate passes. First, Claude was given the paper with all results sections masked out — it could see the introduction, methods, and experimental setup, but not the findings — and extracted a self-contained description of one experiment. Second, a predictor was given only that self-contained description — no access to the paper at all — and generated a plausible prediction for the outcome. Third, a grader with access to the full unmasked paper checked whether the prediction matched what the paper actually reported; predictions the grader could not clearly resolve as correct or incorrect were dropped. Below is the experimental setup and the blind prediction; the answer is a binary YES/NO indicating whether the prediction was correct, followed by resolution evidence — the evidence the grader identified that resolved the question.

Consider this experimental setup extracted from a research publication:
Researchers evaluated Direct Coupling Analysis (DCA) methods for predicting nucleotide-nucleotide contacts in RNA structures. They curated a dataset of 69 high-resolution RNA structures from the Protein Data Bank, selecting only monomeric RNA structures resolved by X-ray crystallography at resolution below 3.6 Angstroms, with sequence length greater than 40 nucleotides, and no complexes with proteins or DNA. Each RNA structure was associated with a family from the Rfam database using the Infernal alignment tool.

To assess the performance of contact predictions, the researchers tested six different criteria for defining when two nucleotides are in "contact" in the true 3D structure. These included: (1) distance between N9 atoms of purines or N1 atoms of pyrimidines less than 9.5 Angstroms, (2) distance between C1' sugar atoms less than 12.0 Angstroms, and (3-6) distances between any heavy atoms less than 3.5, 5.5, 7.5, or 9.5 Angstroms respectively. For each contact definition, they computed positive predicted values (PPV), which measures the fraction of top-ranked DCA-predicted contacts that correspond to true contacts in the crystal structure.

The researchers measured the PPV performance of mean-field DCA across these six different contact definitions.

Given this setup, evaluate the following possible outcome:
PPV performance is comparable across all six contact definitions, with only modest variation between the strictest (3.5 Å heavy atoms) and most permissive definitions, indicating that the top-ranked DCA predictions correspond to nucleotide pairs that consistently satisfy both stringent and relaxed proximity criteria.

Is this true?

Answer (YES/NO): NO